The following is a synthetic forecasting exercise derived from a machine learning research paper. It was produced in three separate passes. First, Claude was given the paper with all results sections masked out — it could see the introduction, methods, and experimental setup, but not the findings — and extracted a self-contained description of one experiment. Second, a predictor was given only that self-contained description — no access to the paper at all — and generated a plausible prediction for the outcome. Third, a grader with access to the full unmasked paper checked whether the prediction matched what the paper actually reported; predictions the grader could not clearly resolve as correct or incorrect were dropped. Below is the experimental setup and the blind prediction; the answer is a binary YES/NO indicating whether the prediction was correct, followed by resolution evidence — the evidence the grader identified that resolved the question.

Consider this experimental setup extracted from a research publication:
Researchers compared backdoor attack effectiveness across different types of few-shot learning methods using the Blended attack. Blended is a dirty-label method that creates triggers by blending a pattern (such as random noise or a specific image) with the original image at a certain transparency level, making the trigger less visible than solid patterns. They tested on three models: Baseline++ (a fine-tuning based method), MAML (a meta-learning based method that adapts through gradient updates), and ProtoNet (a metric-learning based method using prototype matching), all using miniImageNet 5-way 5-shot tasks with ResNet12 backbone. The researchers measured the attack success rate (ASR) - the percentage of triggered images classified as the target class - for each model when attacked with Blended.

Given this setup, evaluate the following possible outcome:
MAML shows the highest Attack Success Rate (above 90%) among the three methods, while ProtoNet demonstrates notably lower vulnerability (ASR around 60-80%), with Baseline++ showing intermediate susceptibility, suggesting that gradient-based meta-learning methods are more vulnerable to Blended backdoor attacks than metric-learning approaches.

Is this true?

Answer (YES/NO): NO